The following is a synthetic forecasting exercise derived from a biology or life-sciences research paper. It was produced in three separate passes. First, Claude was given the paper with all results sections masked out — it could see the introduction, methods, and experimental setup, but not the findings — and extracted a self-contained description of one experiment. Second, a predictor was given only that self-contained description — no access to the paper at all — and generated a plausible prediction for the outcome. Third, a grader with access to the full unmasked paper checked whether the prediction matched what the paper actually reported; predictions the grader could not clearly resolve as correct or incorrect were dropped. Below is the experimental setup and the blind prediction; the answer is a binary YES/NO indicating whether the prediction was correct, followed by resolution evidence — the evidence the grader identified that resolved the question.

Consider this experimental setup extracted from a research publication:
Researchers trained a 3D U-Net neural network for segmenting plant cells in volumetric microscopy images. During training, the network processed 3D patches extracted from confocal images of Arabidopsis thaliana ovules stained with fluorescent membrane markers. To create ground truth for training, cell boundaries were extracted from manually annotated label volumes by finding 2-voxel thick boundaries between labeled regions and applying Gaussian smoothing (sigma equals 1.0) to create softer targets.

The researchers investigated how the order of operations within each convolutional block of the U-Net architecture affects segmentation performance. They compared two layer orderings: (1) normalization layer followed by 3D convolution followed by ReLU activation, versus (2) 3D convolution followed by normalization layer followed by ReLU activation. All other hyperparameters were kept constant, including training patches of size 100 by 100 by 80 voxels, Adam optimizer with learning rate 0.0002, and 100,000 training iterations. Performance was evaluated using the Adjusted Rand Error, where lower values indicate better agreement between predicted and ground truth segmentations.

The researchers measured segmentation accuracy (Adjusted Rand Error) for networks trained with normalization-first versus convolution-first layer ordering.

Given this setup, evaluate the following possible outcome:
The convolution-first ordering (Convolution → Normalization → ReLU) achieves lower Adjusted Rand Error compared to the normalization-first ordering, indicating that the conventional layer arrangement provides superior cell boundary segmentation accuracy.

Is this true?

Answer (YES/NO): NO